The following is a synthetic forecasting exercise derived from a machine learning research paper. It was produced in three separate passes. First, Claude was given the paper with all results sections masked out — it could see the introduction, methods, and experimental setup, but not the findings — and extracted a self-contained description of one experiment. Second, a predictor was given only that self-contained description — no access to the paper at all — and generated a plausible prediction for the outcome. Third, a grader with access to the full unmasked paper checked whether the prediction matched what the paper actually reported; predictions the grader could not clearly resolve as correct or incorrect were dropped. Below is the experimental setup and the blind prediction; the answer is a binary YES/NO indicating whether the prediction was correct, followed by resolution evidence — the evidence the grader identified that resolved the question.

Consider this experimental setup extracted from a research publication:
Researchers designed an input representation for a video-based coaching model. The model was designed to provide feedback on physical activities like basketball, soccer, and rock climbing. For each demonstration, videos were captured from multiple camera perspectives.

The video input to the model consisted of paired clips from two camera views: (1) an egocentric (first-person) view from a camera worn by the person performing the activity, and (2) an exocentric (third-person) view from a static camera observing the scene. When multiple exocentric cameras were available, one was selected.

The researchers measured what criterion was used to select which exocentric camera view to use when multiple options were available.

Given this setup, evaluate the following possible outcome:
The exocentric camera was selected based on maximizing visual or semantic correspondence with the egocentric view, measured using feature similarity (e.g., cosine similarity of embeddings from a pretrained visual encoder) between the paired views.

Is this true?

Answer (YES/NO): NO